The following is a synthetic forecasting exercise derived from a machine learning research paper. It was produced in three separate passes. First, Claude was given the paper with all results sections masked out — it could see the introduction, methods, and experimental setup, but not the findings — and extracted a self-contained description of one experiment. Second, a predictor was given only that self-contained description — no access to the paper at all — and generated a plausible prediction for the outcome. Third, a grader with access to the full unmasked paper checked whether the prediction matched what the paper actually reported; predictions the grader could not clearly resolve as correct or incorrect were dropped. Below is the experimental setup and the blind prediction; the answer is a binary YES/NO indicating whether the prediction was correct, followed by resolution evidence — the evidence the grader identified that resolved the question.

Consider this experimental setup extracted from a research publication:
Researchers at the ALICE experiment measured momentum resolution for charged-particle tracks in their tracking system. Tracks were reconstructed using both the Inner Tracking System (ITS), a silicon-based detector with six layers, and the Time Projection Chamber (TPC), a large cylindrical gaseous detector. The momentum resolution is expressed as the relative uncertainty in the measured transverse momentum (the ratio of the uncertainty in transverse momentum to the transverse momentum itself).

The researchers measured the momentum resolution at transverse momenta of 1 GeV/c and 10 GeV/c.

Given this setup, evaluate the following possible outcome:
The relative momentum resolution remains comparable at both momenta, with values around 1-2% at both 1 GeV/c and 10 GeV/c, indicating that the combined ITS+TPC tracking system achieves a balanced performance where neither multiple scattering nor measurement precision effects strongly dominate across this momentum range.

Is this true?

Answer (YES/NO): NO